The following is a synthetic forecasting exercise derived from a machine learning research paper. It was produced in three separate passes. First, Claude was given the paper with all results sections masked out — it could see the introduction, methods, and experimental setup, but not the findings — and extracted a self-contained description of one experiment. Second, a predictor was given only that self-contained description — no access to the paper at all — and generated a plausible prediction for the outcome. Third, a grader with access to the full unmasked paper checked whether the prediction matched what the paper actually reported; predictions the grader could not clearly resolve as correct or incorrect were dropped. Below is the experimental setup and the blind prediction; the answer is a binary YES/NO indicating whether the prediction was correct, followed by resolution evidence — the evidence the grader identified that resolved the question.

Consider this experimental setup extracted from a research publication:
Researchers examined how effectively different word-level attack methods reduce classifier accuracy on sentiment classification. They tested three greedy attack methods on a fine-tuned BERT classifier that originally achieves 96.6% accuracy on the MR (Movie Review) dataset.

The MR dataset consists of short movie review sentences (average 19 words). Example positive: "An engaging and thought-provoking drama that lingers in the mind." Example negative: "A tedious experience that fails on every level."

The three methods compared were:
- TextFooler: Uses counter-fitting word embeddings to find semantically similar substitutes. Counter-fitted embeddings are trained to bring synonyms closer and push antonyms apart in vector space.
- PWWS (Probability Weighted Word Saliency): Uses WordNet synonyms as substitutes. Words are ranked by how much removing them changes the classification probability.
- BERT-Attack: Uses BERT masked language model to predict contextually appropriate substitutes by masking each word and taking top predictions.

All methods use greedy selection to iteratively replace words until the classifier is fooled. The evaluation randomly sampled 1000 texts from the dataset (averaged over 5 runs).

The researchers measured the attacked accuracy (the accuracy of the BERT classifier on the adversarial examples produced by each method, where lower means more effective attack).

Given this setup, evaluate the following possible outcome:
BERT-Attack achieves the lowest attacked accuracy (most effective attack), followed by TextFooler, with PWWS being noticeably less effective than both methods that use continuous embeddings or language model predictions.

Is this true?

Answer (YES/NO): NO